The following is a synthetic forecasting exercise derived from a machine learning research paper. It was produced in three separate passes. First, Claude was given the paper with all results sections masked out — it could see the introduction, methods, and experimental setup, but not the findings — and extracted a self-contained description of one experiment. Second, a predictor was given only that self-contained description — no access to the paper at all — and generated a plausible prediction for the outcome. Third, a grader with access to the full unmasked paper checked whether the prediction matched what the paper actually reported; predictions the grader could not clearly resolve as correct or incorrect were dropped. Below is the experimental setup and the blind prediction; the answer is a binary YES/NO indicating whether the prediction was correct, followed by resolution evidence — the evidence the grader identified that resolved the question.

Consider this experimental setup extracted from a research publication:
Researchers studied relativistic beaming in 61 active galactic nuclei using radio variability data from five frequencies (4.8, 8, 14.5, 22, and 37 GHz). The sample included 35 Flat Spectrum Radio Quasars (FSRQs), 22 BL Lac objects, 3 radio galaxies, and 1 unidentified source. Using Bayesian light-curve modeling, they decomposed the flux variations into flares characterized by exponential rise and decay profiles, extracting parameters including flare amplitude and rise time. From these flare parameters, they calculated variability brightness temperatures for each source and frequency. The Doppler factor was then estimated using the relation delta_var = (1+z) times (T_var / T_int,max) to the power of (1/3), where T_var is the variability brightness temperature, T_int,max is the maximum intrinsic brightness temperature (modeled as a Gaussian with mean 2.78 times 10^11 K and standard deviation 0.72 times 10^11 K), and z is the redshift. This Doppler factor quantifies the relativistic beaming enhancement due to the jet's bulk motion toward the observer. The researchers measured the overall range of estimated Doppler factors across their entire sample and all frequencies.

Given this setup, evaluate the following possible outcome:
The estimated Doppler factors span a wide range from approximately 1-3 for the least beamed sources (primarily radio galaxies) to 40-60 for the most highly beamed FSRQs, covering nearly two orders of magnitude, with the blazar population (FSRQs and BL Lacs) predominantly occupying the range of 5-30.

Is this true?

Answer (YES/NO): NO